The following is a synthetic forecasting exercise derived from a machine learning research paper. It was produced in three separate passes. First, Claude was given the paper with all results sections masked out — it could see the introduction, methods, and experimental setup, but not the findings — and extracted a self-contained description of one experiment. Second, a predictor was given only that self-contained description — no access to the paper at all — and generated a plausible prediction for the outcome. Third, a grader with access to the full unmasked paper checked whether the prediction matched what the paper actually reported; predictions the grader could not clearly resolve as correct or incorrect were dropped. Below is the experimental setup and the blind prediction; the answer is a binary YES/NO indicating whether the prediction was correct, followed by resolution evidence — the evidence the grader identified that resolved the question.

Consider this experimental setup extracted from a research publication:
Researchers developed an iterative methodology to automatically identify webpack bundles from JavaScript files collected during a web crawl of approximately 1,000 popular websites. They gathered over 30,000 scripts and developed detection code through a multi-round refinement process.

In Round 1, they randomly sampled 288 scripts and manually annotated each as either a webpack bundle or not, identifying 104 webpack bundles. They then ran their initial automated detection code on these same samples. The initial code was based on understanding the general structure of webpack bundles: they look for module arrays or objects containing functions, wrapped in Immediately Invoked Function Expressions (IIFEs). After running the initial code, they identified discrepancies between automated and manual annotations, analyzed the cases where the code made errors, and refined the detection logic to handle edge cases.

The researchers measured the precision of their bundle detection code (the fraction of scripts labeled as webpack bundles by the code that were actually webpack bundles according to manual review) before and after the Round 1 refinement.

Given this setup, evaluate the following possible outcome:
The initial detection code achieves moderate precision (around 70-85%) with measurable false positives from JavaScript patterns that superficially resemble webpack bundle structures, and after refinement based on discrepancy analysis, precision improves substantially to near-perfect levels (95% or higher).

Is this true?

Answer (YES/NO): NO